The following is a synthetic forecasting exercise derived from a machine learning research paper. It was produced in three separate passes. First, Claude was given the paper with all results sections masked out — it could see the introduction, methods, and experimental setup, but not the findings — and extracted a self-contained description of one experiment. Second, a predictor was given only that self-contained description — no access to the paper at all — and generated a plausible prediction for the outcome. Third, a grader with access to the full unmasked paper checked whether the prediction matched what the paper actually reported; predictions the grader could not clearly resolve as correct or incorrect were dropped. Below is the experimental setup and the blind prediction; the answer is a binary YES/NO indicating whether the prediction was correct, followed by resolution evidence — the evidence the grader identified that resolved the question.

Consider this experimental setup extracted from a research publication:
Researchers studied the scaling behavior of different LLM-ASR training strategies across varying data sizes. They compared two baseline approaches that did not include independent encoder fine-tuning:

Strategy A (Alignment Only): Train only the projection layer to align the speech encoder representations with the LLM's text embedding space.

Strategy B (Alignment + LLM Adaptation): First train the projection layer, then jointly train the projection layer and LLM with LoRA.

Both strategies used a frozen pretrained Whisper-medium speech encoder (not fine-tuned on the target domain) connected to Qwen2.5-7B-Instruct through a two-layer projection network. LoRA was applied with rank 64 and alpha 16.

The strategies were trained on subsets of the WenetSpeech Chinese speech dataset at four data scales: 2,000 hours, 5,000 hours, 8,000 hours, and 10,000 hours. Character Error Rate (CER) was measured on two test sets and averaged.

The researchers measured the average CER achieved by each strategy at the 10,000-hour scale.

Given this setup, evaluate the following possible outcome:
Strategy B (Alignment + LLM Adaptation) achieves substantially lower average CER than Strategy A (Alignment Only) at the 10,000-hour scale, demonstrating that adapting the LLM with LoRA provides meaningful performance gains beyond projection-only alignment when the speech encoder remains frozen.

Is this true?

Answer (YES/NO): YES